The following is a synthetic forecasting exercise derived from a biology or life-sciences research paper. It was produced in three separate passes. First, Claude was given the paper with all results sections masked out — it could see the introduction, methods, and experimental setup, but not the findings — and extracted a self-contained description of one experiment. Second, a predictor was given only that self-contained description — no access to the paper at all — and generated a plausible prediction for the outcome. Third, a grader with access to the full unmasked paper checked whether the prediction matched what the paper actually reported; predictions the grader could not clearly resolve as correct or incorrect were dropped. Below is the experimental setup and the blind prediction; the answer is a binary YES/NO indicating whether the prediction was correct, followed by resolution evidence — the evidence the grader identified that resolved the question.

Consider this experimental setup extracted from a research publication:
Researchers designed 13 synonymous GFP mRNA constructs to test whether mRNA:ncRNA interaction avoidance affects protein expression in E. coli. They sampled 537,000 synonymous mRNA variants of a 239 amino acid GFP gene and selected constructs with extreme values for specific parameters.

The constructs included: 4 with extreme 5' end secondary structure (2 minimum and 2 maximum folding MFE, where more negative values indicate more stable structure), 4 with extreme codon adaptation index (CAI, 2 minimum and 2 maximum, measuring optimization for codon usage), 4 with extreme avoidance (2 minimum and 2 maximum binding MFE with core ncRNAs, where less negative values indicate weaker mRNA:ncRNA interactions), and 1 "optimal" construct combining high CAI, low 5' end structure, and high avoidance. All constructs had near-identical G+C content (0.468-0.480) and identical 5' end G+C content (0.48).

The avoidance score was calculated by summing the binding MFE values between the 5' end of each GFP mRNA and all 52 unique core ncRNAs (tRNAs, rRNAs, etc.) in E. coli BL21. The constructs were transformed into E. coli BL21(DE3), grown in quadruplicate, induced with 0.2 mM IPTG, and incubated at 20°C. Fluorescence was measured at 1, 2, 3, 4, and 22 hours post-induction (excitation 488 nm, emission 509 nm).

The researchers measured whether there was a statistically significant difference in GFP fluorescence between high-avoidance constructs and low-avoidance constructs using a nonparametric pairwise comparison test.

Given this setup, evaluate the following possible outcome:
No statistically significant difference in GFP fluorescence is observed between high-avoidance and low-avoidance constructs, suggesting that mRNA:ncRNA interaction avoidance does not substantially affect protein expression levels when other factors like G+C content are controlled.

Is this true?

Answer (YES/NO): NO